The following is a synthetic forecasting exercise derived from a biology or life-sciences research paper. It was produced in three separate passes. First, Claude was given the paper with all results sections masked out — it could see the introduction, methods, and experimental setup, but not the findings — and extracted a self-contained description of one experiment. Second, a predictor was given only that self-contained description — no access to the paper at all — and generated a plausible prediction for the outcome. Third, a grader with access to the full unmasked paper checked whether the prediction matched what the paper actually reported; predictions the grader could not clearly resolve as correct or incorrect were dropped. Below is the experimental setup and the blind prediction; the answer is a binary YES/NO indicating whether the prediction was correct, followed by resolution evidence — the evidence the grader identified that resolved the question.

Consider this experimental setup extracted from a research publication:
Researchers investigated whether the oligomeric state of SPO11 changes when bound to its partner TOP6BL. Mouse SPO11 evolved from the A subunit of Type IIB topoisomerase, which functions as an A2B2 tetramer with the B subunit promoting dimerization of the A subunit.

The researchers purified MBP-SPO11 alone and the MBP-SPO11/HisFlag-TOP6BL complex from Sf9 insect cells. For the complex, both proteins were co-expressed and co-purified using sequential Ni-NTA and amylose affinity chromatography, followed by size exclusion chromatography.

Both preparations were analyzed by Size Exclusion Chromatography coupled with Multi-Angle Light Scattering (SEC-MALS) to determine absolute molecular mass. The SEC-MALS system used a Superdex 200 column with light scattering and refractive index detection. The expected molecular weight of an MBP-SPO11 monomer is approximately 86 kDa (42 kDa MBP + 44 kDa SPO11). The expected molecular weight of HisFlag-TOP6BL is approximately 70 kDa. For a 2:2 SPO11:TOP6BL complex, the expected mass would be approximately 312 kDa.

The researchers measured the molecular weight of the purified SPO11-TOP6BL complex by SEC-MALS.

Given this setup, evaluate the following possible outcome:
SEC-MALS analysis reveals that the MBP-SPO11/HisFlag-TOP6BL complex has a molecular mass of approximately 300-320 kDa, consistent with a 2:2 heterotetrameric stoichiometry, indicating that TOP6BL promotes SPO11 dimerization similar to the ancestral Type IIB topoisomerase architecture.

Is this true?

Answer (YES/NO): NO